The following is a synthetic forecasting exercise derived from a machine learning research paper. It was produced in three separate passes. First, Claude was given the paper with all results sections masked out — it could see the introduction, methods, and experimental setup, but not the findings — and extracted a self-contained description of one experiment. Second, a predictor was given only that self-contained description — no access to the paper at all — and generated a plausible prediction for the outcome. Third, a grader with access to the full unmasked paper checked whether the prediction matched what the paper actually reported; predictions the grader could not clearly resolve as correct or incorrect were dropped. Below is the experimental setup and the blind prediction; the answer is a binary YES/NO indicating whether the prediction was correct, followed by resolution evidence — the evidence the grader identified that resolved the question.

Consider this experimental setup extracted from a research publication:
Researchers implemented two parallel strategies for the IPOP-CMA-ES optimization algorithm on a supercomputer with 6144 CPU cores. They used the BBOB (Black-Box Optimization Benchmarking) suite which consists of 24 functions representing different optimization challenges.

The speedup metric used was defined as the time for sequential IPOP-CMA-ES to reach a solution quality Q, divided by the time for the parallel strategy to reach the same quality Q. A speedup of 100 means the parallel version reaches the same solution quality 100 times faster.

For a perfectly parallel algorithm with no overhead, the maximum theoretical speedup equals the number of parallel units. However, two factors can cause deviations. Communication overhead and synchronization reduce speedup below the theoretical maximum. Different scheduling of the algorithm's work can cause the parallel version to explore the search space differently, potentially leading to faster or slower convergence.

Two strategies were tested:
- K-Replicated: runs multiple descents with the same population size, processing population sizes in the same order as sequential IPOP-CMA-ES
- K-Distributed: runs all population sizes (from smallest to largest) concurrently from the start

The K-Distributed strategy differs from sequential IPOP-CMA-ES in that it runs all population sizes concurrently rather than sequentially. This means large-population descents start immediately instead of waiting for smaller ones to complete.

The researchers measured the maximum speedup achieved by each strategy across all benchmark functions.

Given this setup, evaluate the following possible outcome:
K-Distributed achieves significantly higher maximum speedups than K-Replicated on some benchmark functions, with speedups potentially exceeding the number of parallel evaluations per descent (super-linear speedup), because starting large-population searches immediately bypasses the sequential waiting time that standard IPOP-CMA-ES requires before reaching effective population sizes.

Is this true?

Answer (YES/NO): YES